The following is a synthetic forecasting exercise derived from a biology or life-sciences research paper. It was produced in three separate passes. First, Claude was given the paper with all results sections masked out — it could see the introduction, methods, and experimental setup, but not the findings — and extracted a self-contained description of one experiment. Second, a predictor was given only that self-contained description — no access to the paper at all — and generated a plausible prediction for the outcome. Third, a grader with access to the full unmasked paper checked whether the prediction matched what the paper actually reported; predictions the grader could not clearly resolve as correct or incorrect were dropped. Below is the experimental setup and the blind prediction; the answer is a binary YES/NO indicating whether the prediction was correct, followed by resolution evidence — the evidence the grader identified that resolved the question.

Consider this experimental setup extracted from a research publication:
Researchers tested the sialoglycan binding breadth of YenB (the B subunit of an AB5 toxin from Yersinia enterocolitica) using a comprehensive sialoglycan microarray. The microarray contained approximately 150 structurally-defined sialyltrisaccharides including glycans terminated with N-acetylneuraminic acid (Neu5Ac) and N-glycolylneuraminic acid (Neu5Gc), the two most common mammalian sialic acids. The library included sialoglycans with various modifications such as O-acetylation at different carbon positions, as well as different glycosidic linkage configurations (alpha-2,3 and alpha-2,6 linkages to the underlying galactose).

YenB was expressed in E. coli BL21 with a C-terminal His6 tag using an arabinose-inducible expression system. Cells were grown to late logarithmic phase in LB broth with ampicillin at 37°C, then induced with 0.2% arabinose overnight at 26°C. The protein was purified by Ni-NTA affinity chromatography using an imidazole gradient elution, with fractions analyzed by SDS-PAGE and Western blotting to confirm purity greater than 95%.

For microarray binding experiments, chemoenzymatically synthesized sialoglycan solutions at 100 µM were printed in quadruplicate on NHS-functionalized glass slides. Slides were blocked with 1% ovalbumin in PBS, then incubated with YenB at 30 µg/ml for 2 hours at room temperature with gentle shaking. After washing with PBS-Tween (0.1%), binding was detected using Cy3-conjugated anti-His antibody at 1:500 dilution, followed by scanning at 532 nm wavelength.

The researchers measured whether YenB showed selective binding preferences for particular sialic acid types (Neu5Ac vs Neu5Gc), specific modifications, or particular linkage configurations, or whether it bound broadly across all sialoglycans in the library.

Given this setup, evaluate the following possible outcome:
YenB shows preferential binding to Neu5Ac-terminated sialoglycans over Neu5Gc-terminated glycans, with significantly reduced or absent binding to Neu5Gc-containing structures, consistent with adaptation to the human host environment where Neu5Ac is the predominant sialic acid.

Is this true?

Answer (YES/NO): NO